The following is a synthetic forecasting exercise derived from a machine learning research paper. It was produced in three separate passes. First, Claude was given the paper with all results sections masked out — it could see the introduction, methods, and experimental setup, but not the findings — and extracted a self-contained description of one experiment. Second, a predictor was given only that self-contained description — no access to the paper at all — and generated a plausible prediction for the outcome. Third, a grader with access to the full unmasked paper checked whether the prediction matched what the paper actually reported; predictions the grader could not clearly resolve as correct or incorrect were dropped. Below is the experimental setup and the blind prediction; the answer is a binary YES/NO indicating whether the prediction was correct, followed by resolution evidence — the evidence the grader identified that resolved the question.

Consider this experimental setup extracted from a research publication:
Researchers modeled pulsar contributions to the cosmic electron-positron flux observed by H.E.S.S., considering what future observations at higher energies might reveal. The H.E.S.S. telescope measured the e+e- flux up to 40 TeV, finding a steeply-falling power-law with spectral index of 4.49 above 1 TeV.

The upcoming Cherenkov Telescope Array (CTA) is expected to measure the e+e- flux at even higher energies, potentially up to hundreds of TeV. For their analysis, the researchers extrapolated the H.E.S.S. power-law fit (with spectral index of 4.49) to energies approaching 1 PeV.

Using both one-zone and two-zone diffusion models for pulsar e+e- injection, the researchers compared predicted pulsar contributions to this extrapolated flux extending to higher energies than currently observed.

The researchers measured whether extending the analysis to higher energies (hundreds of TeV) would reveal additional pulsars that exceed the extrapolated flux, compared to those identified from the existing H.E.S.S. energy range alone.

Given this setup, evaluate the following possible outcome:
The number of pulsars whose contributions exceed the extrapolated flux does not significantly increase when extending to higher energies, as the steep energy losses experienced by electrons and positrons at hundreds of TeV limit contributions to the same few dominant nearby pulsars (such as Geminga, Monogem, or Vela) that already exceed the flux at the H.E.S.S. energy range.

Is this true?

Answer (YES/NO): NO